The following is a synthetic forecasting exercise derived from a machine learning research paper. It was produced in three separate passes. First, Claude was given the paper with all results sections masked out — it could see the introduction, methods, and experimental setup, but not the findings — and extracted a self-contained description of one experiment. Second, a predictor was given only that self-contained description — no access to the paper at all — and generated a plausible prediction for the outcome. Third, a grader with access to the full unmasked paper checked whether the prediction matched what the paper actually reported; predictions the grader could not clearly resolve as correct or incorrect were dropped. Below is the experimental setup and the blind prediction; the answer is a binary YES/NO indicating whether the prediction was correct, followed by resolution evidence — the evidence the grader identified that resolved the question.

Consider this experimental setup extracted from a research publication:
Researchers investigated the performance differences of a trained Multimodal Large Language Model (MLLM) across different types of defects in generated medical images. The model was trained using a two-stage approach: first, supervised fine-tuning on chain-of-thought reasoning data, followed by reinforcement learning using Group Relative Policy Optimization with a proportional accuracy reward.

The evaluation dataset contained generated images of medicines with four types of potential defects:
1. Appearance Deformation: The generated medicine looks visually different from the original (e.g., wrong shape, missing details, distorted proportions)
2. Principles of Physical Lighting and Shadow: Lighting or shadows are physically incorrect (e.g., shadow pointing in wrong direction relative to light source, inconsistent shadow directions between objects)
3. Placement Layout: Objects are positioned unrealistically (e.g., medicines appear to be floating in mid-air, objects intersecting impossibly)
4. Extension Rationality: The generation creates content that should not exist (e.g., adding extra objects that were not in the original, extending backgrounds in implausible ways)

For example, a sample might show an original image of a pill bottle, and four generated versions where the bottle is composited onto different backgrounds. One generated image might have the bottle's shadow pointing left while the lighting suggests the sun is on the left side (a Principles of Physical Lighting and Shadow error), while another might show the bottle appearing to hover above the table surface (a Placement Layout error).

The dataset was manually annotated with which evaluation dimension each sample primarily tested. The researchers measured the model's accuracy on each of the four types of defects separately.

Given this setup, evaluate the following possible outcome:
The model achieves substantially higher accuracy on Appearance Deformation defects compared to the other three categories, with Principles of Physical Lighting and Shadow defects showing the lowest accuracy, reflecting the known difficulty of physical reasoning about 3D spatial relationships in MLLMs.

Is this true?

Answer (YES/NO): NO